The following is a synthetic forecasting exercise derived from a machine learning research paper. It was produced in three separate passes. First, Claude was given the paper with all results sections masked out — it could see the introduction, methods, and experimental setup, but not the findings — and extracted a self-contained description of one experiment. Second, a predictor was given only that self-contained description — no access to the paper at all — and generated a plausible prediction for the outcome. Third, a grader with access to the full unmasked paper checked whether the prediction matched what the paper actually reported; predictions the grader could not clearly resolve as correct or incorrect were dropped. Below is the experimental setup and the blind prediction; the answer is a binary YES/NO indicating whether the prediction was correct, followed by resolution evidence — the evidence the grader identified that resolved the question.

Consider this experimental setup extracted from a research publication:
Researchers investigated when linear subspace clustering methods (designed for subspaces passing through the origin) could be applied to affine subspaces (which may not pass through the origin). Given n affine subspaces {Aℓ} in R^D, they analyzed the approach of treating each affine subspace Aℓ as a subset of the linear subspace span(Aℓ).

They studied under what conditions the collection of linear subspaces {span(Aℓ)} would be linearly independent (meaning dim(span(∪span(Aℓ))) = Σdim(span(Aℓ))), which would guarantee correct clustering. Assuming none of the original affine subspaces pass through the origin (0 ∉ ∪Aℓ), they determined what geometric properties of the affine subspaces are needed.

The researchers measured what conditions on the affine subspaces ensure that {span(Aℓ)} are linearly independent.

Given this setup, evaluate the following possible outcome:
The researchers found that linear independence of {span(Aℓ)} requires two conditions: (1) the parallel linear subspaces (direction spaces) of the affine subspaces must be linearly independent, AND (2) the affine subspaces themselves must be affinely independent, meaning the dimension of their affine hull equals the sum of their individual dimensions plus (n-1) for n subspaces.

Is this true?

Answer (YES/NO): NO